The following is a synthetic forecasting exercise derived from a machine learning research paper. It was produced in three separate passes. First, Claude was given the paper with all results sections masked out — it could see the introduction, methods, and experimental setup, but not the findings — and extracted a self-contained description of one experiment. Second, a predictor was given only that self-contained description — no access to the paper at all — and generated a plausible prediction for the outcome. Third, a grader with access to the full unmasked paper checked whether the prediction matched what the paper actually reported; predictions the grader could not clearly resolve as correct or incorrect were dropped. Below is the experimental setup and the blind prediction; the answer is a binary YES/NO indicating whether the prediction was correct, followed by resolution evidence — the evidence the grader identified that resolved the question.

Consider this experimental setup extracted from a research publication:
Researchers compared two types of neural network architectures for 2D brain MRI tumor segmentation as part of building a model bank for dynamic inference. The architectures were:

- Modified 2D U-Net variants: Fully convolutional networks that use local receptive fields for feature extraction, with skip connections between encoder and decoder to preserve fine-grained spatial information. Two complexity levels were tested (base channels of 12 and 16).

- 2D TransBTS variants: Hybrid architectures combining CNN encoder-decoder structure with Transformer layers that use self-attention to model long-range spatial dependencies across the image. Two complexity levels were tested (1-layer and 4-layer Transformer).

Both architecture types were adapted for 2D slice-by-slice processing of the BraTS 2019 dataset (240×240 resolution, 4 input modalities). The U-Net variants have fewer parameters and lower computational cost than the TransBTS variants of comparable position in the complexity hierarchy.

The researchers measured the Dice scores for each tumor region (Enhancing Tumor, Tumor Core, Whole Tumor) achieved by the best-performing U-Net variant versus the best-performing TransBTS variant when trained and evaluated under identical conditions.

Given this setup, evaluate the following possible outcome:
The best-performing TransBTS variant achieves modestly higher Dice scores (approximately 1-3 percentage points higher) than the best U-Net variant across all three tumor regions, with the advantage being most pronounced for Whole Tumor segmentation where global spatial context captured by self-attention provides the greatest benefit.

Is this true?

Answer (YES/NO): NO